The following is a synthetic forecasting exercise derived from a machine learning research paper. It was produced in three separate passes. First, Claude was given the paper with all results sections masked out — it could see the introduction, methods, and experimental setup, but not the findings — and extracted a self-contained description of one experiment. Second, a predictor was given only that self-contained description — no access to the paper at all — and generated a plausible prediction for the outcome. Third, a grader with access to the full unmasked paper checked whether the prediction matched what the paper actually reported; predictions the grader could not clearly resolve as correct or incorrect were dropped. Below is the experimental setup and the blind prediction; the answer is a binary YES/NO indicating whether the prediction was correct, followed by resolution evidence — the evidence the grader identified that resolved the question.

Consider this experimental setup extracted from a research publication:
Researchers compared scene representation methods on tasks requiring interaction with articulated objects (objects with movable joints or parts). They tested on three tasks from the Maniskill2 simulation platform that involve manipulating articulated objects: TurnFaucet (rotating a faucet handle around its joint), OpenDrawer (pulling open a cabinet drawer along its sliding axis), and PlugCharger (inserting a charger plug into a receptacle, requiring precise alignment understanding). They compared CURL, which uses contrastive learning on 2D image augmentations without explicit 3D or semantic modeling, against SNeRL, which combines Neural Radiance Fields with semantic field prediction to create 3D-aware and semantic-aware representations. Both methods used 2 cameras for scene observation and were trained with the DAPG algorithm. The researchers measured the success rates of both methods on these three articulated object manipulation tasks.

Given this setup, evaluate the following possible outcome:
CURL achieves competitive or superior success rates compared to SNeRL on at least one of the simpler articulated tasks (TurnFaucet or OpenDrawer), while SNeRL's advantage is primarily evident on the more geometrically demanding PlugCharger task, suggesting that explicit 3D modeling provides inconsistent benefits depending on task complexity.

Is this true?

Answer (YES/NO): NO